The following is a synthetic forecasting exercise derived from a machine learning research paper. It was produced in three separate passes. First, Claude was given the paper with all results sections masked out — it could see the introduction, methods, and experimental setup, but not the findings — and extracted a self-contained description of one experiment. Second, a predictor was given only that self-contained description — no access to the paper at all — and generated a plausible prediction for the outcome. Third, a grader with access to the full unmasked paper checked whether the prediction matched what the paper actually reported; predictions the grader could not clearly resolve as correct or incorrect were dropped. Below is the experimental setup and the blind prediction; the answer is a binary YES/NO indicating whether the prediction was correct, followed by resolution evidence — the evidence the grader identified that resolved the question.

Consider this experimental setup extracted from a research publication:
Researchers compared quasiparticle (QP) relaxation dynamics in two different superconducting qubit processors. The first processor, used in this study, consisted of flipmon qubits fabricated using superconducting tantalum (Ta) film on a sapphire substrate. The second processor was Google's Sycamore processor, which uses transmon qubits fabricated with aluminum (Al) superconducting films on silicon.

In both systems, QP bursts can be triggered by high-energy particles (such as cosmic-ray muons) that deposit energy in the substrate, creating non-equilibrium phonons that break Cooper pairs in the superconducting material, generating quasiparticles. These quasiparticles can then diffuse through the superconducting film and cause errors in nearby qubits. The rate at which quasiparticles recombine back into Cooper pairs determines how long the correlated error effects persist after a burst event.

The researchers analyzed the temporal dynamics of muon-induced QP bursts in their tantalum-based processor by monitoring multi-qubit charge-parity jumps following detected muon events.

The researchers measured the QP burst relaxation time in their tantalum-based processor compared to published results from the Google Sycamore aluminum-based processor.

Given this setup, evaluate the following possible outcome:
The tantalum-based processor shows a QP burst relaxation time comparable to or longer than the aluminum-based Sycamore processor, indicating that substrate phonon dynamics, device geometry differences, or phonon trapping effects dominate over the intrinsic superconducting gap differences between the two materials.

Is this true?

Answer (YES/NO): NO